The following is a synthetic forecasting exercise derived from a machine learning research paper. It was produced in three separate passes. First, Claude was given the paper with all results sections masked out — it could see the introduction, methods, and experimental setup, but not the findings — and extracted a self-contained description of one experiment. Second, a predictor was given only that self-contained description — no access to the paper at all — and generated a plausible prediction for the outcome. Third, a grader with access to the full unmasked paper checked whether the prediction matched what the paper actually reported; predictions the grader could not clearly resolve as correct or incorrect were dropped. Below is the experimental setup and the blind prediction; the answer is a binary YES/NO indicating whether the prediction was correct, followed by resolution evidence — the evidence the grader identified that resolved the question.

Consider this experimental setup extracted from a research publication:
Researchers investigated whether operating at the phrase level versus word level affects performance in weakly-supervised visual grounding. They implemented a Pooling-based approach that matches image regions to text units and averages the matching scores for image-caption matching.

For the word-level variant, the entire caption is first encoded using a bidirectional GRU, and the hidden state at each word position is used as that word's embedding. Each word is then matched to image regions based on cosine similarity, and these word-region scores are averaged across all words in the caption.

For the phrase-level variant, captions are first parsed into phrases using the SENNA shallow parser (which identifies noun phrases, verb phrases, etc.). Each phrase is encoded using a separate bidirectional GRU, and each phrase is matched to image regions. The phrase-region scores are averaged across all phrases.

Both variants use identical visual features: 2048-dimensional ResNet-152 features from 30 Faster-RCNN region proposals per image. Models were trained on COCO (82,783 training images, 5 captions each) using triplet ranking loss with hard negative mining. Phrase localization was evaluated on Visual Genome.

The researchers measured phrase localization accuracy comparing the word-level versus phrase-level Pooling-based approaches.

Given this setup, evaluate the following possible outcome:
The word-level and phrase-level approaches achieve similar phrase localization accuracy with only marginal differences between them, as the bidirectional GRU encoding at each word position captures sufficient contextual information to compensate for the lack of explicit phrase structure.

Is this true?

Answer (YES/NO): YES